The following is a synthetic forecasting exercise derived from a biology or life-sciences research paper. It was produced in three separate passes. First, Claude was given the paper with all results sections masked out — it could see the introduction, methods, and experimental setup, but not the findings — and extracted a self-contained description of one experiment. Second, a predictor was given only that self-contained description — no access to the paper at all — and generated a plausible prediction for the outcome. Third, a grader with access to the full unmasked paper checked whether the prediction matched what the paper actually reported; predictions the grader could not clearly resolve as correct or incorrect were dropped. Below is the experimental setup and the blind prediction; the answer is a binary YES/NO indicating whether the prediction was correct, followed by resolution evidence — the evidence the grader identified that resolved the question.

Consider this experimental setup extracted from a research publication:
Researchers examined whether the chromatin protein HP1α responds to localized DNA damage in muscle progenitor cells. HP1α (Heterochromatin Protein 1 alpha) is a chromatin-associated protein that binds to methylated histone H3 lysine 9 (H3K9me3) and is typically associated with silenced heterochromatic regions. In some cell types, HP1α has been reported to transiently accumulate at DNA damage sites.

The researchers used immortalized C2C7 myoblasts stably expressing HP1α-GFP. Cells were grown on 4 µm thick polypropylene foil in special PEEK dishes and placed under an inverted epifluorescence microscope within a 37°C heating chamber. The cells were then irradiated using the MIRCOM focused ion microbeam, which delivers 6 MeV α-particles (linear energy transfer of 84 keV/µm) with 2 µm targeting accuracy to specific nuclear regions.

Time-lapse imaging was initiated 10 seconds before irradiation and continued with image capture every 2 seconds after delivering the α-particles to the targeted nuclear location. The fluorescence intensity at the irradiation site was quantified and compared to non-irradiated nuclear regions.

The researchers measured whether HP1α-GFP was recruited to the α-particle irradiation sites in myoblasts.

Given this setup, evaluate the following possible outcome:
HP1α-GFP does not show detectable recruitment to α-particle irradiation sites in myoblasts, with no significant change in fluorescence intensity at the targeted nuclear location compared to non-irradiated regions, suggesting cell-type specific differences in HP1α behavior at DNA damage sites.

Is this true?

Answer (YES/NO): NO